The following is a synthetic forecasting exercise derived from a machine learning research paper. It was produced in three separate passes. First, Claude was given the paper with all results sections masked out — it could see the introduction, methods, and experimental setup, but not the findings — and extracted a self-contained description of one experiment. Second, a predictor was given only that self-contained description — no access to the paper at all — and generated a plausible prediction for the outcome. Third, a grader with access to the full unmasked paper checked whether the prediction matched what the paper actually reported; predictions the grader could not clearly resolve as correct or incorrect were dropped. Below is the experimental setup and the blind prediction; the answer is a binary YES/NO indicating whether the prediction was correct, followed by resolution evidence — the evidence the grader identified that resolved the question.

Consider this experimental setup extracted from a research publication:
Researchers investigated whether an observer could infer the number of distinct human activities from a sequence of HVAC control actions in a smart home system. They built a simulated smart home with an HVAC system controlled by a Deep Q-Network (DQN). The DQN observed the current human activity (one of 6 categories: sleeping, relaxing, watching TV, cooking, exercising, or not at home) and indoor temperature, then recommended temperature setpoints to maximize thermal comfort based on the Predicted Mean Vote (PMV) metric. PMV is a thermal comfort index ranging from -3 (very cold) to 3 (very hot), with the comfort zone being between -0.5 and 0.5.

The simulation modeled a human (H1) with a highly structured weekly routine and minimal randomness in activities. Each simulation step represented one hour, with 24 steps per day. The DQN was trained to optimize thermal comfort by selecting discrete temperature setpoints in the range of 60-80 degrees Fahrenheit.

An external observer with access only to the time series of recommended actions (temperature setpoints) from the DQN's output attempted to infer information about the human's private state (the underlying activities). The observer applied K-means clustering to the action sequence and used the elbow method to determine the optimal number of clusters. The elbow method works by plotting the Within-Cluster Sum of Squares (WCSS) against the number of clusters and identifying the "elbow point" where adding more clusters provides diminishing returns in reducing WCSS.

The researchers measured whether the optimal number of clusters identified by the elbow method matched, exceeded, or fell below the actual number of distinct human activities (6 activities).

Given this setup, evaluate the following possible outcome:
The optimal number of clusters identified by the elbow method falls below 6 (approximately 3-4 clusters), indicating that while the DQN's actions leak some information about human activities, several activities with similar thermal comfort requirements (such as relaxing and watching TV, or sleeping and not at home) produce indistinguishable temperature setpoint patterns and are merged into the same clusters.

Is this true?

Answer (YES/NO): NO